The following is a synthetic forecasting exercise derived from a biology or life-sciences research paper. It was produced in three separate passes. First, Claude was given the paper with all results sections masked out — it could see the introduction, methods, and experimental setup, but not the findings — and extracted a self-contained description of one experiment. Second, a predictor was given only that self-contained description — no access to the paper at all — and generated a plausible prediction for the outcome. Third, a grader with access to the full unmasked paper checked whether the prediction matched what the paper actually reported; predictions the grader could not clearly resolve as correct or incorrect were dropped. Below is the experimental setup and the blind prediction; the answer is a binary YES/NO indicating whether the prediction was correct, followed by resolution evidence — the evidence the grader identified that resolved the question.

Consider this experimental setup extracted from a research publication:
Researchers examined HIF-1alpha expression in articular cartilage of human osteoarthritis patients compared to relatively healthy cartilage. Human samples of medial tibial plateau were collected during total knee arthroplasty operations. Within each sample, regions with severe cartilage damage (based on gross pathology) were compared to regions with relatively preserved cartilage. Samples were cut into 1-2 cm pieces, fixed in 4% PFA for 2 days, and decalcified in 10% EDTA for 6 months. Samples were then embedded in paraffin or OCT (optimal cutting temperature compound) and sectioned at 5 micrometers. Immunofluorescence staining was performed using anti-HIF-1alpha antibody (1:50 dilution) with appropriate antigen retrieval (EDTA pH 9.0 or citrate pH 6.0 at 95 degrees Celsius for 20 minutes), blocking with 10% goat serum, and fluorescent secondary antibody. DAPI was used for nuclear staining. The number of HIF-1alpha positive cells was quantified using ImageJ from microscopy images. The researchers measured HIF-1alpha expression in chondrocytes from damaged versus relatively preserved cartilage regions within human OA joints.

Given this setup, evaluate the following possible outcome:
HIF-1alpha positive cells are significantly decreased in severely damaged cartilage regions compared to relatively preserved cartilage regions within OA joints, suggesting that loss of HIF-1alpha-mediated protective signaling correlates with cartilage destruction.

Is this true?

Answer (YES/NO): YES